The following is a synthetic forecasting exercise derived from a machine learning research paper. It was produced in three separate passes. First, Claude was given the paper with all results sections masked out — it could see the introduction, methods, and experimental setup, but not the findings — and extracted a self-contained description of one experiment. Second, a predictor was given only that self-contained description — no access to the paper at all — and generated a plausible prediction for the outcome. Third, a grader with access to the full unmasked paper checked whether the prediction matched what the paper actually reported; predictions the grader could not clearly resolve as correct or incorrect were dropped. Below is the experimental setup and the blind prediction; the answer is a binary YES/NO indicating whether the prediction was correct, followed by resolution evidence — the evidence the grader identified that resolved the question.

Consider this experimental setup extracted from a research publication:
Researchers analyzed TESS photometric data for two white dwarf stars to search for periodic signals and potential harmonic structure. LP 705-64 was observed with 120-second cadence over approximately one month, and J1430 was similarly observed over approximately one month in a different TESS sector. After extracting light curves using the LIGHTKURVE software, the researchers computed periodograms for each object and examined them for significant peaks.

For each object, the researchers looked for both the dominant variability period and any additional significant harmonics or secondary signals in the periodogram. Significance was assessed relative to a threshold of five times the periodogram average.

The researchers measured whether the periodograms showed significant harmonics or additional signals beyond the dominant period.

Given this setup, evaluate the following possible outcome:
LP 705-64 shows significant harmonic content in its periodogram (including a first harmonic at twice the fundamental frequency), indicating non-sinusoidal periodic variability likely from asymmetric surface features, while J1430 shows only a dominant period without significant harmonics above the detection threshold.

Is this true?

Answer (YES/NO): NO